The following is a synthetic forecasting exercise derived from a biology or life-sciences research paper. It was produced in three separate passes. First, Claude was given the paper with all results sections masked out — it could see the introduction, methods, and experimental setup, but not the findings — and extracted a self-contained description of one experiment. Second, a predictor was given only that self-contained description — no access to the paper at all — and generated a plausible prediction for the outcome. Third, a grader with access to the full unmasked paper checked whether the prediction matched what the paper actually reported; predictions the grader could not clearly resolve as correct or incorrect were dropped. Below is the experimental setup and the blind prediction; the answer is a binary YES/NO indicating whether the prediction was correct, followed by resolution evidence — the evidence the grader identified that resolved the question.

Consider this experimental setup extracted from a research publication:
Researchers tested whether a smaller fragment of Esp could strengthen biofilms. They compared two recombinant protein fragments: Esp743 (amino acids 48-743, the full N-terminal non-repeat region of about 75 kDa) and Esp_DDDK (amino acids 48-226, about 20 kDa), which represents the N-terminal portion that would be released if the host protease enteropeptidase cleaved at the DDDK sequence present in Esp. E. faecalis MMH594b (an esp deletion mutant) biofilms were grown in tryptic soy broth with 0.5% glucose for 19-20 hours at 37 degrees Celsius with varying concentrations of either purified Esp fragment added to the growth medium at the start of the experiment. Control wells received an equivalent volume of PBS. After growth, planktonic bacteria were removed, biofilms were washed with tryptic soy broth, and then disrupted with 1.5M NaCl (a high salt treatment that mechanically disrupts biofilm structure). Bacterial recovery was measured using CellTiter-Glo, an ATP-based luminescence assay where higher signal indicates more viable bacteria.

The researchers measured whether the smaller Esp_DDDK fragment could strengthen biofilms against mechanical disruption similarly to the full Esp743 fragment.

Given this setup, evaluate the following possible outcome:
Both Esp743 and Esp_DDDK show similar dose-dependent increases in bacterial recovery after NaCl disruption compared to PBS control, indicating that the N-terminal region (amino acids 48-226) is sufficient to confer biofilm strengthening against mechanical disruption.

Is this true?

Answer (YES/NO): NO